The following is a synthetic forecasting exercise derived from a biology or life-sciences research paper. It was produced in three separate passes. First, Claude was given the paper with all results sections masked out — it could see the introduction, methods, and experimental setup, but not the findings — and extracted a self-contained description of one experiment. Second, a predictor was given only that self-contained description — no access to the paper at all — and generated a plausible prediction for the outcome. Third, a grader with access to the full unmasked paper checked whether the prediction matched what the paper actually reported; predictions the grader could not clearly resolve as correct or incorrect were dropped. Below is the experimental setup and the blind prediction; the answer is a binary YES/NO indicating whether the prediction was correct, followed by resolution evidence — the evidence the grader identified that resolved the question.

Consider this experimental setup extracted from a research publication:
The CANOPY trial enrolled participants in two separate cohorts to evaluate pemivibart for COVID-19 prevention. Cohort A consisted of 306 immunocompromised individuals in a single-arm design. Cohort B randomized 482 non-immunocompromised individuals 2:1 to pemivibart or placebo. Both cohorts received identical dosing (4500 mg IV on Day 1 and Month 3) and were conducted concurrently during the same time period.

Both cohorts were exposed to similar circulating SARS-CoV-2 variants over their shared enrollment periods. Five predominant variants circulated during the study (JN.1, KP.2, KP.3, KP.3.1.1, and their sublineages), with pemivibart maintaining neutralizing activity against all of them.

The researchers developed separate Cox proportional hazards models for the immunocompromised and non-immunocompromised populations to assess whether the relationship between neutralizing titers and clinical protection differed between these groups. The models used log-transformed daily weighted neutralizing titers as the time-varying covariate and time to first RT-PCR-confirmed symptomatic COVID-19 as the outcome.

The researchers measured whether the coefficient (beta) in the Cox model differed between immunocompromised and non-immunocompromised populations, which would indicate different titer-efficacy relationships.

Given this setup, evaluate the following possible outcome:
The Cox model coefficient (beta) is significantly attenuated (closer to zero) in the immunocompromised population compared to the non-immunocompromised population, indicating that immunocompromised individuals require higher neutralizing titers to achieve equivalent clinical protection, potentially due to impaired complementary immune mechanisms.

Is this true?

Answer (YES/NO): YES